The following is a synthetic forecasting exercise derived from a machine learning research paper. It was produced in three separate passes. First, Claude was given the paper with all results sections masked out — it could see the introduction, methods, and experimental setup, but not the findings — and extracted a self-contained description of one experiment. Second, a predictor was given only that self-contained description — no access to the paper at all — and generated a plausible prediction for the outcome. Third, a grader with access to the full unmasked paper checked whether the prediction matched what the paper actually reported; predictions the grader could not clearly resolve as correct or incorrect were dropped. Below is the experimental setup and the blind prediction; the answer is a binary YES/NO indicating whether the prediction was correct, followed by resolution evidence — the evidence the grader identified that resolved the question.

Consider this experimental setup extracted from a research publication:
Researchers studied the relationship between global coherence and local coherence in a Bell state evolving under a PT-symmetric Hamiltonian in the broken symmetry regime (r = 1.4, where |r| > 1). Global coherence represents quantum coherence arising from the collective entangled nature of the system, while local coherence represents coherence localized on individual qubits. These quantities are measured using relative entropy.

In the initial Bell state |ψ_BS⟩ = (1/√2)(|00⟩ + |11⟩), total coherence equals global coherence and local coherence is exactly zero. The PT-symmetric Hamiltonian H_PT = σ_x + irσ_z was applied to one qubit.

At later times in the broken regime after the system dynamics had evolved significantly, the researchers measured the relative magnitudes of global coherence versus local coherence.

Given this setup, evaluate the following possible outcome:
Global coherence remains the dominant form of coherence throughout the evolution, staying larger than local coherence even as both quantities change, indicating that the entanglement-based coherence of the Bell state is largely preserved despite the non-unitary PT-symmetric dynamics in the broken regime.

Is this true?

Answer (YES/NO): NO